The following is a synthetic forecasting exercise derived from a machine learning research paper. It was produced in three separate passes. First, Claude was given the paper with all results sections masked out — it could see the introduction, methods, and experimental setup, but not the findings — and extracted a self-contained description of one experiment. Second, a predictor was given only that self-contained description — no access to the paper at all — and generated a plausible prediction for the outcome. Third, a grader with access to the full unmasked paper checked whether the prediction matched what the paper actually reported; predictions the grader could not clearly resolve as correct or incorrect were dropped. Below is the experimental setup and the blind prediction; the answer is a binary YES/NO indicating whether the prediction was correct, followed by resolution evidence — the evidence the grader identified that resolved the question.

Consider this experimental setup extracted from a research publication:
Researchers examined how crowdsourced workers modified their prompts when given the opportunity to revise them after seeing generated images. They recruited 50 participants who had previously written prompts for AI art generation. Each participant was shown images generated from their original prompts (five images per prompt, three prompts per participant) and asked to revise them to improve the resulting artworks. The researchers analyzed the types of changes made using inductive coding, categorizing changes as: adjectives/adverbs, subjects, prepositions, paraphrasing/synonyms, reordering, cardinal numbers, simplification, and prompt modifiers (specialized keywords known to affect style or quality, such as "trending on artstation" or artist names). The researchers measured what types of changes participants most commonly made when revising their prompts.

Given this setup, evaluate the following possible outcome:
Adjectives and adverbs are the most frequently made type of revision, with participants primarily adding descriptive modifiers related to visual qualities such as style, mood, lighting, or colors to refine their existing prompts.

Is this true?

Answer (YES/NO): YES